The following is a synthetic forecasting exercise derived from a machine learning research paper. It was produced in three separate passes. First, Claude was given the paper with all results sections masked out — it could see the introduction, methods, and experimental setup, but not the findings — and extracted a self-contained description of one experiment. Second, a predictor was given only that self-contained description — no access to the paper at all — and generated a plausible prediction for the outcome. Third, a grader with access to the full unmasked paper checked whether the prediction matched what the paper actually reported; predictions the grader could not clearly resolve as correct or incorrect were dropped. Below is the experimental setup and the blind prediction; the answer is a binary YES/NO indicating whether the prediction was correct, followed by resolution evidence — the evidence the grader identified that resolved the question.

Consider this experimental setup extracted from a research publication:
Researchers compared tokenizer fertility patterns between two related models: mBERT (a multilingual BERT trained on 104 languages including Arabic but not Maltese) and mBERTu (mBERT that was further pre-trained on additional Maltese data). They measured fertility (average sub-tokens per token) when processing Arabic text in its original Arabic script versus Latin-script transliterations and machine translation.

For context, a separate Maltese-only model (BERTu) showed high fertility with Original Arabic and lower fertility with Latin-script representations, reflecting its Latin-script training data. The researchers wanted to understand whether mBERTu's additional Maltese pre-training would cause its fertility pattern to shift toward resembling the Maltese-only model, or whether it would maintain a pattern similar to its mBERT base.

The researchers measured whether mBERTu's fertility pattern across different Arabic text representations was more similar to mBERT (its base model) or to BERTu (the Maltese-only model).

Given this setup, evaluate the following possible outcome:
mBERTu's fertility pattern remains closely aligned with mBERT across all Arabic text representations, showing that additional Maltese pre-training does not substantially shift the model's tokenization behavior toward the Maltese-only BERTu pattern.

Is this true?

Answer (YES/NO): YES